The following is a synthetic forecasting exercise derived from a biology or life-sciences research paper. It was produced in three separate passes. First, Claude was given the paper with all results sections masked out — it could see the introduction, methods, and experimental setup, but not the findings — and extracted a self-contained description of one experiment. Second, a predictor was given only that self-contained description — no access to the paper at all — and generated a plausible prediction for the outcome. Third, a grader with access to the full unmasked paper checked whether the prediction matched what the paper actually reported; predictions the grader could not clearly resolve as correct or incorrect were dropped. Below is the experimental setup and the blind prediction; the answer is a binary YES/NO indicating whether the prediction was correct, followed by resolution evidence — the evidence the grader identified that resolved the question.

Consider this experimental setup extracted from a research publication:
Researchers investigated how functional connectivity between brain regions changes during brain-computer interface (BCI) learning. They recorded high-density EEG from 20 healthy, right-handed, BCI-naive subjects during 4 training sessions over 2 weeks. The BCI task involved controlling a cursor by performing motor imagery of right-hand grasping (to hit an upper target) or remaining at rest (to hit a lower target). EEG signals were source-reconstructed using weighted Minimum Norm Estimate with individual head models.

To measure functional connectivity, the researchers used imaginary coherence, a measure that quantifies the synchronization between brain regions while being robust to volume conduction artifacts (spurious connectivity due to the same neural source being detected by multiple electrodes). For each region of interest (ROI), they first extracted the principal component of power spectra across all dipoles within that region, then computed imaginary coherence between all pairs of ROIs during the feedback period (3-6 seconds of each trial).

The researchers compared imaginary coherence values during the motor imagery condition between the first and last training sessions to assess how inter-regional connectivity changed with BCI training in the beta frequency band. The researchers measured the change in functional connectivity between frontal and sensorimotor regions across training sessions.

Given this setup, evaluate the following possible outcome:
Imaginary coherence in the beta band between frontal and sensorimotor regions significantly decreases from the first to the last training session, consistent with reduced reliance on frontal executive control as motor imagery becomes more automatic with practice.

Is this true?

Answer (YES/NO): YES